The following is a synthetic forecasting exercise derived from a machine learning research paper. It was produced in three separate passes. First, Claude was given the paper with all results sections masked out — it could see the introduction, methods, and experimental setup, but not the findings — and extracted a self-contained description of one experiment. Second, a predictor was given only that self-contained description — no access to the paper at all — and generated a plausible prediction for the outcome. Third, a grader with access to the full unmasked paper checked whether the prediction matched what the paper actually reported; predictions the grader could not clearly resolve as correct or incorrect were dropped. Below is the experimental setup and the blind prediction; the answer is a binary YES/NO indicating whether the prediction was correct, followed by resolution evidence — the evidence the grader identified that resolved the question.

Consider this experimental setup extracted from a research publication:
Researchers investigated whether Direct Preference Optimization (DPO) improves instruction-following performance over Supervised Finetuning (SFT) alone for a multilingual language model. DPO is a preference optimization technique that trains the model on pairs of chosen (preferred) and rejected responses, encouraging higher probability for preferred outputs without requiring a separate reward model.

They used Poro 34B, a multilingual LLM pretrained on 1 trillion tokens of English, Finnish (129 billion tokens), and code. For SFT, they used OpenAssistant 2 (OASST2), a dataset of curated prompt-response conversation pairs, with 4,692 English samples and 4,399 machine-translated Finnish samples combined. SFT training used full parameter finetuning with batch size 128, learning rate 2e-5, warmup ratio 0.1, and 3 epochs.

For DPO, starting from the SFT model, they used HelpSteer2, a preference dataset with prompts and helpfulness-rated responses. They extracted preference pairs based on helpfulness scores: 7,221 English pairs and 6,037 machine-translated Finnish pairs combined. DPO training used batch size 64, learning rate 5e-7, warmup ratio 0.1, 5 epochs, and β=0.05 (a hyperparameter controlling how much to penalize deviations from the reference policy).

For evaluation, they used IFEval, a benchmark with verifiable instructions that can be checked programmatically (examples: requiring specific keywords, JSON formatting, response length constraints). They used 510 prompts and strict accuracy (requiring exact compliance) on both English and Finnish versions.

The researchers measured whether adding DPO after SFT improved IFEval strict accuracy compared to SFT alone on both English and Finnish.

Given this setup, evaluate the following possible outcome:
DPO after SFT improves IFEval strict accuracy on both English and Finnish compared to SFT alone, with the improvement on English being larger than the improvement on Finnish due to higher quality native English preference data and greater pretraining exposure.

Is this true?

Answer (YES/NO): YES